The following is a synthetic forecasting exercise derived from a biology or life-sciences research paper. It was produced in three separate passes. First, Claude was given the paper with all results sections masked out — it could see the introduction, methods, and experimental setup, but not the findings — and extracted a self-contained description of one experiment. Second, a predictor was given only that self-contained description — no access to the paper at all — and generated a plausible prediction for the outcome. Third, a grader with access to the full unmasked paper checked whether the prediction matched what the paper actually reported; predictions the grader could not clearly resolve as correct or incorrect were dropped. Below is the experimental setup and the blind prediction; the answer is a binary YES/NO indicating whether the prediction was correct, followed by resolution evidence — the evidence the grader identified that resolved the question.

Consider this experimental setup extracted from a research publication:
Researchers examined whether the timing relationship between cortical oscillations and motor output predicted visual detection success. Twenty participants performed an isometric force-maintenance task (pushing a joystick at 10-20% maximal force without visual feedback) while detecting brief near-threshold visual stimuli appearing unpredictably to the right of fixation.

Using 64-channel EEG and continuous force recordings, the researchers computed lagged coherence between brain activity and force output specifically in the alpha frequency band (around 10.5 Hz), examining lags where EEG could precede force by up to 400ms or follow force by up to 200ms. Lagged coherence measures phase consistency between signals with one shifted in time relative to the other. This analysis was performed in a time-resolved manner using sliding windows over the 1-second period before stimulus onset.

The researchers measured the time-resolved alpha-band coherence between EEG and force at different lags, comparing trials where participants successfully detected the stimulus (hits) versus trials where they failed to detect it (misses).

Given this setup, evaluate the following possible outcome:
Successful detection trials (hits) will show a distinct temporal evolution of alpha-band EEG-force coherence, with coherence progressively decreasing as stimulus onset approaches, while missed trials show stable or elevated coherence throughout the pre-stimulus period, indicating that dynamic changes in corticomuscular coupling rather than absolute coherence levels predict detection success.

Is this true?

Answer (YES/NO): NO